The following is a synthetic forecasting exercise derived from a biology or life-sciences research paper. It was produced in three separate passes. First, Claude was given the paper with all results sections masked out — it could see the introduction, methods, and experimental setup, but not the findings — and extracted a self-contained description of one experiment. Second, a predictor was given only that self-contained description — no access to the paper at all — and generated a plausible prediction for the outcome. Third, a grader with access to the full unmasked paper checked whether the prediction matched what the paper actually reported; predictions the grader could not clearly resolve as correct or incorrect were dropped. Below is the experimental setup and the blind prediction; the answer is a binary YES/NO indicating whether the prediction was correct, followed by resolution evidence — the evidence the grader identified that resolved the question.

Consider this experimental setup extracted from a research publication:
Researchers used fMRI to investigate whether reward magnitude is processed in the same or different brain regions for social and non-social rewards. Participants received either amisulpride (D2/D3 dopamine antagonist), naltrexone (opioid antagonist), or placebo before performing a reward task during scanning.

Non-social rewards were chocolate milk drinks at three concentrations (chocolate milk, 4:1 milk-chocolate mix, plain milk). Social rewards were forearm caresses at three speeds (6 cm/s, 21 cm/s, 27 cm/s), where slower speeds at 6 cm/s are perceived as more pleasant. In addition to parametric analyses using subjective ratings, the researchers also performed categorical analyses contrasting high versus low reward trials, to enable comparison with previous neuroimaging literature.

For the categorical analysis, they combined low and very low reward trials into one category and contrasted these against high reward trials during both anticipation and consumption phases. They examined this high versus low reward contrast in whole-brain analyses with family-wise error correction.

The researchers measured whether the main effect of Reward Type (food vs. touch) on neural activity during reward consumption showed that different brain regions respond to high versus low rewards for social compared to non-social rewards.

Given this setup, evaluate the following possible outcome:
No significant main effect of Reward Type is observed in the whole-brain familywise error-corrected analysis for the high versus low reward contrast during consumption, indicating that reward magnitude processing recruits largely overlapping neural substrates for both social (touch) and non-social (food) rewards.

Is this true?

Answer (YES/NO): YES